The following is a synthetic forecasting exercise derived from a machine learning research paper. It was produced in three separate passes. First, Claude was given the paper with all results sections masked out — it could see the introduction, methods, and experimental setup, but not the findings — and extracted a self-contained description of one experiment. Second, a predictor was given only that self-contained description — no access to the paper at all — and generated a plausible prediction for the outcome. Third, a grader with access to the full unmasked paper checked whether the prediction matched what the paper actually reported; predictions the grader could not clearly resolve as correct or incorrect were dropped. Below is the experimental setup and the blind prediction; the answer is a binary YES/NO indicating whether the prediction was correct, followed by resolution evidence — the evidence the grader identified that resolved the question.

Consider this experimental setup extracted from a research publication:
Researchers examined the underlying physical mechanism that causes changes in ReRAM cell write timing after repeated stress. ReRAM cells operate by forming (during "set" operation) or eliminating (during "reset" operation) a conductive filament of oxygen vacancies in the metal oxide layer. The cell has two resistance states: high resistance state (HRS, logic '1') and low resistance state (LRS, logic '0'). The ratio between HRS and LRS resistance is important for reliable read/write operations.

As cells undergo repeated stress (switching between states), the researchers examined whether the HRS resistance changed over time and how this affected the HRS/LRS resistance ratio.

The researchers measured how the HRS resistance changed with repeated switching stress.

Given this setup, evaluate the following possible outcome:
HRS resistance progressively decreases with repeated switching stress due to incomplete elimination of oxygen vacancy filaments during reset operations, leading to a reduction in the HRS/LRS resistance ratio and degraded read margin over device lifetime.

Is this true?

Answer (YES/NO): YES